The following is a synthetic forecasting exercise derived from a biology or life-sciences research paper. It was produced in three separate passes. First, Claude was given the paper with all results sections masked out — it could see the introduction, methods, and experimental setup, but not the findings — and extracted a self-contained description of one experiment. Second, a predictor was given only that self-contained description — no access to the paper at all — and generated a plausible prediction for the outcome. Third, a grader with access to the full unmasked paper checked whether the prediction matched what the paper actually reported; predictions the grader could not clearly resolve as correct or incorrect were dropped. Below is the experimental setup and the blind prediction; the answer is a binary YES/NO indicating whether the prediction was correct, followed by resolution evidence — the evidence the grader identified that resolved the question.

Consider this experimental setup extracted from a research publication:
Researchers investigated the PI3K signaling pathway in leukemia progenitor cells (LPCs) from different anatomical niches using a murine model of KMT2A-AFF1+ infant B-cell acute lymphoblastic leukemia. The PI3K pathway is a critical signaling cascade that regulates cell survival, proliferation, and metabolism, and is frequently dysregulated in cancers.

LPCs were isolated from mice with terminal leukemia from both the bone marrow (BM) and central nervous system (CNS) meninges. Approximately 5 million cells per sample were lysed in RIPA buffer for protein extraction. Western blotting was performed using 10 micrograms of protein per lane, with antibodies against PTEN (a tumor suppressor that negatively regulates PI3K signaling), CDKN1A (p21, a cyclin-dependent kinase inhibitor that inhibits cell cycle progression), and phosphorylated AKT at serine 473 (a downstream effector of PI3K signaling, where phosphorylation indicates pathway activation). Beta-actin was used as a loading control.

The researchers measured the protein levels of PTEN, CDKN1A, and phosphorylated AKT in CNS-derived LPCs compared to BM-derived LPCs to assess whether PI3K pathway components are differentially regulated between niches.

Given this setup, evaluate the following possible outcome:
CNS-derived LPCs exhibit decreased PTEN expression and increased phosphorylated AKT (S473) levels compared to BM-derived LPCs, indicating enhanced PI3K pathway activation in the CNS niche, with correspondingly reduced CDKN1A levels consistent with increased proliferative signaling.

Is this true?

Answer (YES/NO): YES